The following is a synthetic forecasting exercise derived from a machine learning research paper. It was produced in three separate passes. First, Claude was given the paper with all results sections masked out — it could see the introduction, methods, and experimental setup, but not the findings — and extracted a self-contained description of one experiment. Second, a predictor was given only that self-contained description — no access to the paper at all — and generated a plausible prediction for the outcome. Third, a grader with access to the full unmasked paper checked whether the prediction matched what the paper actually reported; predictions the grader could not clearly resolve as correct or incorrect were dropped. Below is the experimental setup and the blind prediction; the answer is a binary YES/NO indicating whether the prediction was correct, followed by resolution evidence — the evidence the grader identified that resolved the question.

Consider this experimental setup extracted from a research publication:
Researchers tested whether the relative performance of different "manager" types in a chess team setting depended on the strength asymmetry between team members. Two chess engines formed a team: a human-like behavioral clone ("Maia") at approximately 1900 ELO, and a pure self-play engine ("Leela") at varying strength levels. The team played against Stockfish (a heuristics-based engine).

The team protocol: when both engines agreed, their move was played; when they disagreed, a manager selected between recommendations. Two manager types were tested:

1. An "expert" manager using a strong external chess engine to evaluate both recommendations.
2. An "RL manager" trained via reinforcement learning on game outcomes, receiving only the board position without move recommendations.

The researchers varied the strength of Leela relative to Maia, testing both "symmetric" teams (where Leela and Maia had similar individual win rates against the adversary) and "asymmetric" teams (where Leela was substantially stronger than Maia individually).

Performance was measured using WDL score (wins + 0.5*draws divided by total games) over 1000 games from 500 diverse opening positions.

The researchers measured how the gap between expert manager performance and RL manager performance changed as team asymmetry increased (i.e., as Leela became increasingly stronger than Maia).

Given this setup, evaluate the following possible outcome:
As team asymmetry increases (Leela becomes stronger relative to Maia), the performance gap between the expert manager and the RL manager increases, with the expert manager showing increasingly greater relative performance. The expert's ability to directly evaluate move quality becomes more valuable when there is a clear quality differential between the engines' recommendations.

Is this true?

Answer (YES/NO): NO